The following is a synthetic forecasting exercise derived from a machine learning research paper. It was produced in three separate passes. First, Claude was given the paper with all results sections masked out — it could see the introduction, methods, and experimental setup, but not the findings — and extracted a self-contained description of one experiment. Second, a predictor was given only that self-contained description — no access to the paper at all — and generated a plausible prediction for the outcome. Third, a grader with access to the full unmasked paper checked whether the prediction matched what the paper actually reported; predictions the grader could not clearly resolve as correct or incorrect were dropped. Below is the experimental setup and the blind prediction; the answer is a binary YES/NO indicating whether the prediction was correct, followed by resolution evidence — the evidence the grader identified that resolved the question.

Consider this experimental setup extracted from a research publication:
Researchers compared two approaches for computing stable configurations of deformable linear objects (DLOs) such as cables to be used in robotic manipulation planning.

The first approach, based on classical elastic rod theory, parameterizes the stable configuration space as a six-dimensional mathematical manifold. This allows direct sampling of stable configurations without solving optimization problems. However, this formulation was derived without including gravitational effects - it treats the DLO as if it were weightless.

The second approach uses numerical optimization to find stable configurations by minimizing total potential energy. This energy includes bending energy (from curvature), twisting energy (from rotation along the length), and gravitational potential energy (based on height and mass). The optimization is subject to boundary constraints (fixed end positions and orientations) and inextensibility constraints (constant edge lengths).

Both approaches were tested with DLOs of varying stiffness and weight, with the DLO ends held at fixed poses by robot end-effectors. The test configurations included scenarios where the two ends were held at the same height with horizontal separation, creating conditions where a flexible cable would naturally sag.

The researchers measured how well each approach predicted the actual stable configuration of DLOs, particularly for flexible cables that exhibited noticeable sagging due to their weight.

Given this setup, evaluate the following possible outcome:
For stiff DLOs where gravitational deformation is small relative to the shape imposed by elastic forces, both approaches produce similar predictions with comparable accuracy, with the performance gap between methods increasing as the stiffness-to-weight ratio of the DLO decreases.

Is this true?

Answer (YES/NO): NO